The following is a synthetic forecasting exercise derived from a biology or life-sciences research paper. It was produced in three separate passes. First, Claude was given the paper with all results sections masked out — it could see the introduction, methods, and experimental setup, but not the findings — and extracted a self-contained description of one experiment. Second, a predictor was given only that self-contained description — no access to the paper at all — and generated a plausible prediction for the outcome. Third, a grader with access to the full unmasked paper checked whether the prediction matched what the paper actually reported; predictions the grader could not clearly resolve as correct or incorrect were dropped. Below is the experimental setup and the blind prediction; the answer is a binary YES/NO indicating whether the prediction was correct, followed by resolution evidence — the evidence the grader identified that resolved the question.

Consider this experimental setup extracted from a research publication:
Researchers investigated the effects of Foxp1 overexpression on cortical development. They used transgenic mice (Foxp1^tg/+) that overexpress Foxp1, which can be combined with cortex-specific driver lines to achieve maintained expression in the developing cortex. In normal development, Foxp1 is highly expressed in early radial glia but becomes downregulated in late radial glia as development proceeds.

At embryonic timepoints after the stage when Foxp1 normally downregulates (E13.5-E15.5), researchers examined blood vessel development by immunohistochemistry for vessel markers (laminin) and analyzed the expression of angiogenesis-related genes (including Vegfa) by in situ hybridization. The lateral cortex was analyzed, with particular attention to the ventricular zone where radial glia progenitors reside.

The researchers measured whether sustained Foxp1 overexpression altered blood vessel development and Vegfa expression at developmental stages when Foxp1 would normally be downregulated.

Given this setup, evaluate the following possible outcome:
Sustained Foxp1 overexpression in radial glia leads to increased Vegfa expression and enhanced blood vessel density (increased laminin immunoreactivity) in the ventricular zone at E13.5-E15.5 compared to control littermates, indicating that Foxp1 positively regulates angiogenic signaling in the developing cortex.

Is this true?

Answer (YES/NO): NO